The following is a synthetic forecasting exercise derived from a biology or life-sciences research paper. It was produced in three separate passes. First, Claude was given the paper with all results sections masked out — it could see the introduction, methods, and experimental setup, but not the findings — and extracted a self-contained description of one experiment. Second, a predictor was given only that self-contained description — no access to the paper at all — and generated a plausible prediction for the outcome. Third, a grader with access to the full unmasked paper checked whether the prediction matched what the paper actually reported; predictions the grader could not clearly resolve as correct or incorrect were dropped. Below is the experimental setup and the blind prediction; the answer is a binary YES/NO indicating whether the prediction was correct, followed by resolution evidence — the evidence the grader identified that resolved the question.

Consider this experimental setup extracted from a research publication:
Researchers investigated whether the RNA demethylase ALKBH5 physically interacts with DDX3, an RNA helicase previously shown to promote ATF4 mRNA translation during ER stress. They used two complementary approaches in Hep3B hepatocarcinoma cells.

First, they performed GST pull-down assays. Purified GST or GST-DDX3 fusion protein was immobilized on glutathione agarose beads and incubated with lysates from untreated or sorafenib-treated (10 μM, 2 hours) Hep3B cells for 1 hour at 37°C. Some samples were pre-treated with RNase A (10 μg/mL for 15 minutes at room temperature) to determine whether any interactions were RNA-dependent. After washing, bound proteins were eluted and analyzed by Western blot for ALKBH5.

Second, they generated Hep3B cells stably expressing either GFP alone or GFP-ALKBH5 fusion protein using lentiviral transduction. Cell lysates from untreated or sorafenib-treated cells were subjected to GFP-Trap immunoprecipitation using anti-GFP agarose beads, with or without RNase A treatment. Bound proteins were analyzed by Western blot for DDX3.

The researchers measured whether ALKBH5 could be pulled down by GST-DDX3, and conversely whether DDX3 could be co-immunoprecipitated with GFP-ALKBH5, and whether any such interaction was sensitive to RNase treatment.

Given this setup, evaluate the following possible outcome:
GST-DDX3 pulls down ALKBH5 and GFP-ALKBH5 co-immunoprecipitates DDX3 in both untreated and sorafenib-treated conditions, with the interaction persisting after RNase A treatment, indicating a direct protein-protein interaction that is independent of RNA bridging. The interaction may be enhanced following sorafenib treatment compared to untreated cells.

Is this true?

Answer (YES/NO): NO